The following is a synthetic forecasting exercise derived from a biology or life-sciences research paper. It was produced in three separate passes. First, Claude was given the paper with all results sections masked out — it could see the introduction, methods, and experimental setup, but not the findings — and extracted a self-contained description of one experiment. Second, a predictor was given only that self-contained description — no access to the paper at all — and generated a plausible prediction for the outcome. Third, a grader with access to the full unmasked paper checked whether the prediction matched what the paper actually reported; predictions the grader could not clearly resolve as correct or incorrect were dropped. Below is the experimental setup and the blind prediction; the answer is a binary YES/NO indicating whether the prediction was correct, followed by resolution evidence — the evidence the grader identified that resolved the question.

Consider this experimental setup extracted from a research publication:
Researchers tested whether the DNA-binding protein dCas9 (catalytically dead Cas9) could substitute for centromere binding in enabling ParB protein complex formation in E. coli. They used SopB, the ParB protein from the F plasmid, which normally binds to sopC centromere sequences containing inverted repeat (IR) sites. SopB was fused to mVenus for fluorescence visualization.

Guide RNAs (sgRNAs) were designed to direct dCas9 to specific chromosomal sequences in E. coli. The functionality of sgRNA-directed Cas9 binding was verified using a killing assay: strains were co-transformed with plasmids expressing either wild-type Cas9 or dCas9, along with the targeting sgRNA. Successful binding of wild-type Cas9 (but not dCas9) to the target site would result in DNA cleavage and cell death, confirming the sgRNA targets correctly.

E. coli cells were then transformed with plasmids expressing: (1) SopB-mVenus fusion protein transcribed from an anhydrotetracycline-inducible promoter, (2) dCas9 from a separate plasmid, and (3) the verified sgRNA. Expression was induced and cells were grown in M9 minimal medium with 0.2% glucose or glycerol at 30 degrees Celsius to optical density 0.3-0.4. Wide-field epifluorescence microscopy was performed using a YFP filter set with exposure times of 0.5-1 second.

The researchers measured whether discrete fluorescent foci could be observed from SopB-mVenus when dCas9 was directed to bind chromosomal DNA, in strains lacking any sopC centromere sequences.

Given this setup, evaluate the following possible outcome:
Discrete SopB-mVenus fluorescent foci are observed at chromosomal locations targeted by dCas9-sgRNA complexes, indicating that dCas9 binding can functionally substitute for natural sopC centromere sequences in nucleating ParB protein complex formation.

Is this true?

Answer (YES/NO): NO